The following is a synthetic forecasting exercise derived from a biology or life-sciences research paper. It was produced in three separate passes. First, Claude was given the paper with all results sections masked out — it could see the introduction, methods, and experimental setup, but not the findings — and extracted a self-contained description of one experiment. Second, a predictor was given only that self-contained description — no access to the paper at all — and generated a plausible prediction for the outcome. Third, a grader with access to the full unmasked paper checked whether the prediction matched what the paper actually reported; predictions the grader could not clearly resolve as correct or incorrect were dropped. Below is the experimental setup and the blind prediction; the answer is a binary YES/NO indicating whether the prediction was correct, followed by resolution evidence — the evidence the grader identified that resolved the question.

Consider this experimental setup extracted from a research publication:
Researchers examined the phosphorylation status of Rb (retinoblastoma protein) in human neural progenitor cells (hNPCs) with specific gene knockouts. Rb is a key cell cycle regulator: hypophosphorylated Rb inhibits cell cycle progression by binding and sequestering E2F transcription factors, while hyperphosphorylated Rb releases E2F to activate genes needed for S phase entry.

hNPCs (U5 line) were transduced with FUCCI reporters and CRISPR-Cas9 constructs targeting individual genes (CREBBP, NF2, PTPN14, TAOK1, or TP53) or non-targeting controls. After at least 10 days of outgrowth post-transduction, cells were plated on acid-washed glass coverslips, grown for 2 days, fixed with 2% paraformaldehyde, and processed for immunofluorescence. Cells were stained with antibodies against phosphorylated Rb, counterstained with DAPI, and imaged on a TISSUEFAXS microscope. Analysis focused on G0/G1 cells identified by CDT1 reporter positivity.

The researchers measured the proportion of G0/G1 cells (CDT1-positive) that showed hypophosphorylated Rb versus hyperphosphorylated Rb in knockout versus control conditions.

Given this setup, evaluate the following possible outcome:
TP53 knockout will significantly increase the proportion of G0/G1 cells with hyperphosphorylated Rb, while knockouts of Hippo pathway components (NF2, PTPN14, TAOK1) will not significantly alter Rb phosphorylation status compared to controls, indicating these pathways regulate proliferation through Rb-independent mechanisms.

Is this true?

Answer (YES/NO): NO